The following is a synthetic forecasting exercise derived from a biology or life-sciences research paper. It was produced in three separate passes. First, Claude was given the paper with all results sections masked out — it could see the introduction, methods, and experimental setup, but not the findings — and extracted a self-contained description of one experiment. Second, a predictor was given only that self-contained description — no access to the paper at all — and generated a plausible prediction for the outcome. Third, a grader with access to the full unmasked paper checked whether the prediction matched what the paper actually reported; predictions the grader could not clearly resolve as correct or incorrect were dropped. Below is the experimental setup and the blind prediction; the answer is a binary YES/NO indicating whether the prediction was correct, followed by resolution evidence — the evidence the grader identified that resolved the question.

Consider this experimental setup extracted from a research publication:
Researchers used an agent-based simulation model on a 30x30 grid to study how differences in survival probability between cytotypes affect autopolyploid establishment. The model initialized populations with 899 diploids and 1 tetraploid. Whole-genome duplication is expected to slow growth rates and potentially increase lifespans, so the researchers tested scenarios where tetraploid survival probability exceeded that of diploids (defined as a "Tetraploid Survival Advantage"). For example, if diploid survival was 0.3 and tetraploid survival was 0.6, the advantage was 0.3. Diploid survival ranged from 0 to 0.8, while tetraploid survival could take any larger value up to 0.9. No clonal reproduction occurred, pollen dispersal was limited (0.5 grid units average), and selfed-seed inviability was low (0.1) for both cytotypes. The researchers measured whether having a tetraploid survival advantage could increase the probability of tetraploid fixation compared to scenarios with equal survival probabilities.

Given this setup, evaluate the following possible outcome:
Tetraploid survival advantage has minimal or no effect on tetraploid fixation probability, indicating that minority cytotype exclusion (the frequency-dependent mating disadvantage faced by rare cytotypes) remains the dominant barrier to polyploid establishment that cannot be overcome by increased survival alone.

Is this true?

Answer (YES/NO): NO